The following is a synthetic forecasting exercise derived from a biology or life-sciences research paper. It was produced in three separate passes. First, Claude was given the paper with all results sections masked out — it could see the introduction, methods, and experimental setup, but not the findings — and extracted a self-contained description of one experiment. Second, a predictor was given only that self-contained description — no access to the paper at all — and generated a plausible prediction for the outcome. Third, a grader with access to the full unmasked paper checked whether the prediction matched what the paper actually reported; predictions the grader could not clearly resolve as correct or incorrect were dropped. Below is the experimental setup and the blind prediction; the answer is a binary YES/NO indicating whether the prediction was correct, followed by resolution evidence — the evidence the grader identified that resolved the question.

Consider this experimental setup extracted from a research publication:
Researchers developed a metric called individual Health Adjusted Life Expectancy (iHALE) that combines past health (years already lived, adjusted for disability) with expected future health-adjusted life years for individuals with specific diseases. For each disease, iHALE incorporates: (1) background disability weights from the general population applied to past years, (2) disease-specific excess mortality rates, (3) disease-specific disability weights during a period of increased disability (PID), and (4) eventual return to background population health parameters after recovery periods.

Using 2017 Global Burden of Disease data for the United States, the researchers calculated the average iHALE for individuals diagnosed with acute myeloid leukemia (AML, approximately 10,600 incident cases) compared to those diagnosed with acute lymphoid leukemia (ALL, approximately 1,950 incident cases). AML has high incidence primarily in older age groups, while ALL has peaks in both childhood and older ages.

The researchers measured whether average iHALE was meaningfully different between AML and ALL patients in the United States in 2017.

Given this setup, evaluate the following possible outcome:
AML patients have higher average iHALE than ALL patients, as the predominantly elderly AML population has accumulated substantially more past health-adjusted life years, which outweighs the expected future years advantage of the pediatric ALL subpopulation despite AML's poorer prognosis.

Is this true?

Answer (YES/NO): YES